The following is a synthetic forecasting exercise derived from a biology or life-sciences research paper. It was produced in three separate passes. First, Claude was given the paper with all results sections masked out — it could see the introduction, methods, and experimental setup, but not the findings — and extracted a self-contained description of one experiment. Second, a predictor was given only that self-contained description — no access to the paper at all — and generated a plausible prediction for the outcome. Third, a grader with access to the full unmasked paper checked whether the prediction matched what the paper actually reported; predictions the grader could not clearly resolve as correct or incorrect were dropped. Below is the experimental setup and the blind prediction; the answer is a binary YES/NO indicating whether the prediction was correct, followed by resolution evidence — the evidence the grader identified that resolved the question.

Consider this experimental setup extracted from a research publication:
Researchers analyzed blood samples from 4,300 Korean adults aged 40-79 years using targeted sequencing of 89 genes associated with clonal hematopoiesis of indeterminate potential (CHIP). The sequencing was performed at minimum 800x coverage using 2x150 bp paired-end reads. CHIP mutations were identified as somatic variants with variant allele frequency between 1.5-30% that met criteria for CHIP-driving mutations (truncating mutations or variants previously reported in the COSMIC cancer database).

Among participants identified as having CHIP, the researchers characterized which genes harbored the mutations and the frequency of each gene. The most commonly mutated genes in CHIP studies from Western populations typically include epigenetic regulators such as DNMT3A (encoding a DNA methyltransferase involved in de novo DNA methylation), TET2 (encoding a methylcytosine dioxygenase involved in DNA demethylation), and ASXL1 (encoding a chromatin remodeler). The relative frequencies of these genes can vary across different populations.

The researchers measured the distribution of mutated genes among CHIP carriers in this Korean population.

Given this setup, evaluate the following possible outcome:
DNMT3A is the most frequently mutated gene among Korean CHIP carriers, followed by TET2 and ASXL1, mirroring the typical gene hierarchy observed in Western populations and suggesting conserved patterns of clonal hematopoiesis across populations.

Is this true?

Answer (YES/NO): YES